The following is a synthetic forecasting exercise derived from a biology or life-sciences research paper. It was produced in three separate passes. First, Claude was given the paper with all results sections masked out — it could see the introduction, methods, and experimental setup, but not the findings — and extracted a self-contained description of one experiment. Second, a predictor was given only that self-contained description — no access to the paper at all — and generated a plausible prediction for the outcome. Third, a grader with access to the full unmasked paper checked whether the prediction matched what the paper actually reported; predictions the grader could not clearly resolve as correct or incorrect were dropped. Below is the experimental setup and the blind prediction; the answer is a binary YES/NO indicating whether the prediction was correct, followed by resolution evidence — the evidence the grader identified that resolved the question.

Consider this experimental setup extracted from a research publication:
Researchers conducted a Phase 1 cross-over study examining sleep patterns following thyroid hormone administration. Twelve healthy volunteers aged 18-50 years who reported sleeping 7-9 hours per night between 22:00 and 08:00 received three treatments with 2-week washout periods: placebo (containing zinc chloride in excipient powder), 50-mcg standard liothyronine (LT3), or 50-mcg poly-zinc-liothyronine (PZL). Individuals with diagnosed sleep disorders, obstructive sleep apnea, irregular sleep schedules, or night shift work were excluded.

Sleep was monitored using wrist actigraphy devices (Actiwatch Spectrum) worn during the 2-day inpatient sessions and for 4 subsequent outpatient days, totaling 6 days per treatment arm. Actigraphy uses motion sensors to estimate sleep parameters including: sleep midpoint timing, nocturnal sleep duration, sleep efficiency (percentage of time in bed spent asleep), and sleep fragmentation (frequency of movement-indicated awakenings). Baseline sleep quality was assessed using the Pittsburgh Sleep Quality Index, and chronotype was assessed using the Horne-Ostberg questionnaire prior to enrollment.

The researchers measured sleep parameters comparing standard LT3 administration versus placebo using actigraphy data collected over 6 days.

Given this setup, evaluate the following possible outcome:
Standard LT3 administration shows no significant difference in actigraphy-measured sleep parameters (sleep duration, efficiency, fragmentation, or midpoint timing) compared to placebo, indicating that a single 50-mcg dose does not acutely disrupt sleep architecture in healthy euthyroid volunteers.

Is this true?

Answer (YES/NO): YES